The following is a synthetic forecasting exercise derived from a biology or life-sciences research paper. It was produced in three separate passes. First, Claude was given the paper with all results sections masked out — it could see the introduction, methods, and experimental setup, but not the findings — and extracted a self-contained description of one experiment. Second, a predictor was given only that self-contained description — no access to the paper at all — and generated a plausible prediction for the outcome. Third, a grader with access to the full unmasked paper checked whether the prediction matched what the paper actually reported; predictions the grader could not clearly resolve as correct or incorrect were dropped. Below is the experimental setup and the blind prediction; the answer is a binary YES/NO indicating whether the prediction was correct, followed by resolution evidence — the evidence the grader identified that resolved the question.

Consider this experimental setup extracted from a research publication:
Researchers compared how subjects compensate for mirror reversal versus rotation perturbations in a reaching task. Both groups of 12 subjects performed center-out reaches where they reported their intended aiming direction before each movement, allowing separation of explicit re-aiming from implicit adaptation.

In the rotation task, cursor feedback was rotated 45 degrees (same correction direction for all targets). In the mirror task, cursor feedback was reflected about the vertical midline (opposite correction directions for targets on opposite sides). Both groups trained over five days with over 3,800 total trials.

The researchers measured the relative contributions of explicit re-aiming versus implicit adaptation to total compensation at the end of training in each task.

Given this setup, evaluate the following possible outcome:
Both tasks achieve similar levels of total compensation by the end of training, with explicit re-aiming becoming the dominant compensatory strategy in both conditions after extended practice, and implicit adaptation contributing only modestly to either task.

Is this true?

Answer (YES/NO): NO